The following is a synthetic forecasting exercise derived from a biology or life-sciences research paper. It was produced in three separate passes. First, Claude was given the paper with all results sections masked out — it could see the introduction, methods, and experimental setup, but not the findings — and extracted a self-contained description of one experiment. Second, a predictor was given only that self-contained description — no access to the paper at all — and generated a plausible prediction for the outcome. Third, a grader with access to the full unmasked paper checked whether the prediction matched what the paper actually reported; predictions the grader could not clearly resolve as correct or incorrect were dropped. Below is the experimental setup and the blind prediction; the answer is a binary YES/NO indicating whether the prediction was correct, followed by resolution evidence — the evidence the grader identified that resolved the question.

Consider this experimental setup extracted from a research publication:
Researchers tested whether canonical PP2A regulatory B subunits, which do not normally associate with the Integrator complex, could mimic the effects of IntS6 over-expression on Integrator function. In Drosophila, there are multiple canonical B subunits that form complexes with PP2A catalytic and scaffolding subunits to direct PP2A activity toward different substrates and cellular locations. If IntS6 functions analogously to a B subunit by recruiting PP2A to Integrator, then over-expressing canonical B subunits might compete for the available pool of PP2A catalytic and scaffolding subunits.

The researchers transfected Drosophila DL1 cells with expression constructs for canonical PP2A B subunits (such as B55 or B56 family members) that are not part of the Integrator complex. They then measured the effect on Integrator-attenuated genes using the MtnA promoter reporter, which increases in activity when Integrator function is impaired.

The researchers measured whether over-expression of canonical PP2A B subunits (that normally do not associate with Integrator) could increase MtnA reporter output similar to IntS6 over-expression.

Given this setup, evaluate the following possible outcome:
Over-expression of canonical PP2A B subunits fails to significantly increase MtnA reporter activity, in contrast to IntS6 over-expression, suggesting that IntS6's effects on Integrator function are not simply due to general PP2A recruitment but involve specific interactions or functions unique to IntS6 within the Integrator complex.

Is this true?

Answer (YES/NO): NO